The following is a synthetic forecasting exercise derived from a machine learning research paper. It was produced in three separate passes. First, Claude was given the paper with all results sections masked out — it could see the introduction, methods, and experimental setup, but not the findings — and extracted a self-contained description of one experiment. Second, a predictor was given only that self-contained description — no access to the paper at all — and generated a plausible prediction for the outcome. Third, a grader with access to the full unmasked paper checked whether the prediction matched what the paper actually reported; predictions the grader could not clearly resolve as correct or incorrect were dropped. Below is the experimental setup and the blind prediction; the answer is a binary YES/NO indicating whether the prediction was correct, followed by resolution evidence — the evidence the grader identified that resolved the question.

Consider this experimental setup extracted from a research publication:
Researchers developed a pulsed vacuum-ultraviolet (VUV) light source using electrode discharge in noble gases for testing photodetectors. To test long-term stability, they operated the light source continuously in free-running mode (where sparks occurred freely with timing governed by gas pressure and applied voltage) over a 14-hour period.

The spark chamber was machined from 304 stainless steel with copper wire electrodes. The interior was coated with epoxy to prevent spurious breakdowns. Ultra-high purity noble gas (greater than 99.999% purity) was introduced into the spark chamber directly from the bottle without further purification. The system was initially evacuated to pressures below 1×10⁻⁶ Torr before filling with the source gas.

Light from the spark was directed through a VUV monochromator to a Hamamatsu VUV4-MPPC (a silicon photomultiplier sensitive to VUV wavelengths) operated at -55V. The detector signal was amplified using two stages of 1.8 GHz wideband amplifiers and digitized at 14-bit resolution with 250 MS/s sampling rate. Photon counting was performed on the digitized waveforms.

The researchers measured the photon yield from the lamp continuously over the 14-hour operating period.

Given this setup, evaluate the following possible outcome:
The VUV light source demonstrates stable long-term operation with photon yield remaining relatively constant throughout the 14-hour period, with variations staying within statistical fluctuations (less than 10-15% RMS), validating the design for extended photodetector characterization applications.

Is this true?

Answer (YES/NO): NO